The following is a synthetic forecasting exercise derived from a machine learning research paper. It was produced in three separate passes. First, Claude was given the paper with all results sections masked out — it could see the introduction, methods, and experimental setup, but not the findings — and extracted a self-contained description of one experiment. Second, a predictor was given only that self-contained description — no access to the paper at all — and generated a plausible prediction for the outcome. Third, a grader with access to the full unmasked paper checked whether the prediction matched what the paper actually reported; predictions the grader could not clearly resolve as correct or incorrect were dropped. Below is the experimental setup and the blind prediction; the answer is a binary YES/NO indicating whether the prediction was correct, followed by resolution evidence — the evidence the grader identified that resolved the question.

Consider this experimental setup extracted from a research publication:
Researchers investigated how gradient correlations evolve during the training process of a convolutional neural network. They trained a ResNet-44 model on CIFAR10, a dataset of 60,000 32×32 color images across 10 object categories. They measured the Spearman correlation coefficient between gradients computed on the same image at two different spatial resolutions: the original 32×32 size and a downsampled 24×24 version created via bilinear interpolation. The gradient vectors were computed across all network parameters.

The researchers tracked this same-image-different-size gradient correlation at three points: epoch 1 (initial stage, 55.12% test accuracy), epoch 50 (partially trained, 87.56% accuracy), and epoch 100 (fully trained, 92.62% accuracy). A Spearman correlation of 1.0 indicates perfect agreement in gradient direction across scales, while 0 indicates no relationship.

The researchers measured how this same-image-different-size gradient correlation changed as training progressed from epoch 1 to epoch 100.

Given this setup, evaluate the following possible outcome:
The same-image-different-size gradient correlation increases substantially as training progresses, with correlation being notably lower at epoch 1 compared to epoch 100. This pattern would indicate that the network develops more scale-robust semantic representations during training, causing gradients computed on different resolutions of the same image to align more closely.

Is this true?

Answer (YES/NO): NO